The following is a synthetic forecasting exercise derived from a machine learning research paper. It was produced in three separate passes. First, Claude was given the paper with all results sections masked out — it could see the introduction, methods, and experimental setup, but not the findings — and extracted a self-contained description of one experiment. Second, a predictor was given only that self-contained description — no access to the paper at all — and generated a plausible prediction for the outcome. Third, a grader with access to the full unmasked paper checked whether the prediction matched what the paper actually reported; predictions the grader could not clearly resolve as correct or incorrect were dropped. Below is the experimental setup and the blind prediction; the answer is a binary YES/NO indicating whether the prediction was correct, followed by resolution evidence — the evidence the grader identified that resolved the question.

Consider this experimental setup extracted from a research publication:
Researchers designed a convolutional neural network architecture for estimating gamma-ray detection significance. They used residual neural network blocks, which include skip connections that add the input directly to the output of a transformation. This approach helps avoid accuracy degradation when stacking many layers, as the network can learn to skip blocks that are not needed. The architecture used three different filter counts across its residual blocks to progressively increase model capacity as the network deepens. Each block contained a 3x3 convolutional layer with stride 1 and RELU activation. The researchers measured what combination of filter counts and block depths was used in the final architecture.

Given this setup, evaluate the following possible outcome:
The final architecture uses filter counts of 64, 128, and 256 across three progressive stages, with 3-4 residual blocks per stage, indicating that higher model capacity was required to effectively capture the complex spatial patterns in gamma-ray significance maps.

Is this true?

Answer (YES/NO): NO